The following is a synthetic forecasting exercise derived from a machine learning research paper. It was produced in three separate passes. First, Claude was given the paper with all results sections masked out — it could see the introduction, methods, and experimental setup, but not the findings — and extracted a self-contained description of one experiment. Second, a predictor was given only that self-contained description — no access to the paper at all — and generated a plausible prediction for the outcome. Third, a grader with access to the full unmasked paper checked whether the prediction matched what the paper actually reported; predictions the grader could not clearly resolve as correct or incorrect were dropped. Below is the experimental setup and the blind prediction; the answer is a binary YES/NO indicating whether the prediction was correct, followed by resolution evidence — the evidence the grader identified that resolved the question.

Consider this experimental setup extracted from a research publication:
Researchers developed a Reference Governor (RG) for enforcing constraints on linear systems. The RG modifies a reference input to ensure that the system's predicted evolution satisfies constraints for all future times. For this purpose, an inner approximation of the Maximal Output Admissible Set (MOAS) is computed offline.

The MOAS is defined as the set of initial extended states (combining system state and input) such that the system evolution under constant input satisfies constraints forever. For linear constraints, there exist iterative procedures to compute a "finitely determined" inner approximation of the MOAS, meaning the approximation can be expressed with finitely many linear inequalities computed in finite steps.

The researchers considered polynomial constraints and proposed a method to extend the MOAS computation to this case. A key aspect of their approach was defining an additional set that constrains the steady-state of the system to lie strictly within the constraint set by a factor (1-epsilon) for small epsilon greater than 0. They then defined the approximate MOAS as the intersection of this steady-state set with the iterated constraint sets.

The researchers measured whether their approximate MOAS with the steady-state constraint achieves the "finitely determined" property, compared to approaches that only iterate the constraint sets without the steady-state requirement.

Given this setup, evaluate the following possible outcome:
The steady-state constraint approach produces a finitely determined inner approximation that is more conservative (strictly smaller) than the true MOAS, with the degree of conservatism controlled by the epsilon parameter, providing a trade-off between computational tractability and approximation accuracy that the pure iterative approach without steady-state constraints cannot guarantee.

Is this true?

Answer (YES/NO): YES